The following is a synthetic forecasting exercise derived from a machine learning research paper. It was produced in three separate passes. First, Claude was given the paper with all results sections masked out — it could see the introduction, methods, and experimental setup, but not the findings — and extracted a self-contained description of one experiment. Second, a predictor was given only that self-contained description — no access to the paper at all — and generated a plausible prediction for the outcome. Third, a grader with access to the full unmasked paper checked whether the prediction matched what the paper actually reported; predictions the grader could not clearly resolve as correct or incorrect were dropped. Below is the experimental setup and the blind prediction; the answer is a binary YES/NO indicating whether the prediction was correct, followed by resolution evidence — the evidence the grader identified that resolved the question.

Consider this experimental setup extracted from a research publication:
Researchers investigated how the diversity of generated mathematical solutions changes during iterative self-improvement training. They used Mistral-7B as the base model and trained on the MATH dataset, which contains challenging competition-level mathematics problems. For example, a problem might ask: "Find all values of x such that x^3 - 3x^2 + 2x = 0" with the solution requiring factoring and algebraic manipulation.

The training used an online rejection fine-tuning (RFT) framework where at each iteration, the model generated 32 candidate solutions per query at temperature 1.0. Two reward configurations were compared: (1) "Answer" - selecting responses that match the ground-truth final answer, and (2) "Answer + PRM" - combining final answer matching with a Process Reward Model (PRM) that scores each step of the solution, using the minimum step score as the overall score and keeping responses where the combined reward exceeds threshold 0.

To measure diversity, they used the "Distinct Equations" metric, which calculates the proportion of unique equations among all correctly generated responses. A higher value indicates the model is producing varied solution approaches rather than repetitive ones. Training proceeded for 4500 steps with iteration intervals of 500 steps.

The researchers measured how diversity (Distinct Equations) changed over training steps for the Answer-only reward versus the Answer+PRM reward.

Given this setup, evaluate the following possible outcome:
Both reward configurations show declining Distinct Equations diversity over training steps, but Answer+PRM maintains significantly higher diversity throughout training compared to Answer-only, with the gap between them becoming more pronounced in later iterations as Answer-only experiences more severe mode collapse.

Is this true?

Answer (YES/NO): NO